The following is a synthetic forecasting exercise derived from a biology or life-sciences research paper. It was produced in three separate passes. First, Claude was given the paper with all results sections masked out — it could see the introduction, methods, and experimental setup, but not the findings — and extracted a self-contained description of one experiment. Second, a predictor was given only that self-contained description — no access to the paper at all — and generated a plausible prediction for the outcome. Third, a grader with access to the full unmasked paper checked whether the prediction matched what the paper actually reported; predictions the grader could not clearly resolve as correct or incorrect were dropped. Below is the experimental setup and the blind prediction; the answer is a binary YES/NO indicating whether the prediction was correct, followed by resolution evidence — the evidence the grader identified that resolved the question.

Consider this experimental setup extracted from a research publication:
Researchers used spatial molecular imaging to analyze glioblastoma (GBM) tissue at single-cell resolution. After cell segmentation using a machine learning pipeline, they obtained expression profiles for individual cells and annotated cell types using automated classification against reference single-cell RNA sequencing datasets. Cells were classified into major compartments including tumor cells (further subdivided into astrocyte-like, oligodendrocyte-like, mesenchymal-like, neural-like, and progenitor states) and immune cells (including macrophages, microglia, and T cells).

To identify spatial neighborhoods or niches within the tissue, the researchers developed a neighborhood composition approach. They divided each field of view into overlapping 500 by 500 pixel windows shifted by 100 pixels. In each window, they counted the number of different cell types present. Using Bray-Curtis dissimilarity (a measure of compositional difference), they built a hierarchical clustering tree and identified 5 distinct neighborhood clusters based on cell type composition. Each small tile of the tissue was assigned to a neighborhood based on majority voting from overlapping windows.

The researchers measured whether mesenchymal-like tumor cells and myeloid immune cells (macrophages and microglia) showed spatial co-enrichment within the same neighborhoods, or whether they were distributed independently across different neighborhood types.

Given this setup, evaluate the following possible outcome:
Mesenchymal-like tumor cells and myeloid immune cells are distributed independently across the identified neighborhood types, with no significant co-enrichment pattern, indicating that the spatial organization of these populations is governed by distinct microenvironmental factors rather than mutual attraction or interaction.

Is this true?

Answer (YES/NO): NO